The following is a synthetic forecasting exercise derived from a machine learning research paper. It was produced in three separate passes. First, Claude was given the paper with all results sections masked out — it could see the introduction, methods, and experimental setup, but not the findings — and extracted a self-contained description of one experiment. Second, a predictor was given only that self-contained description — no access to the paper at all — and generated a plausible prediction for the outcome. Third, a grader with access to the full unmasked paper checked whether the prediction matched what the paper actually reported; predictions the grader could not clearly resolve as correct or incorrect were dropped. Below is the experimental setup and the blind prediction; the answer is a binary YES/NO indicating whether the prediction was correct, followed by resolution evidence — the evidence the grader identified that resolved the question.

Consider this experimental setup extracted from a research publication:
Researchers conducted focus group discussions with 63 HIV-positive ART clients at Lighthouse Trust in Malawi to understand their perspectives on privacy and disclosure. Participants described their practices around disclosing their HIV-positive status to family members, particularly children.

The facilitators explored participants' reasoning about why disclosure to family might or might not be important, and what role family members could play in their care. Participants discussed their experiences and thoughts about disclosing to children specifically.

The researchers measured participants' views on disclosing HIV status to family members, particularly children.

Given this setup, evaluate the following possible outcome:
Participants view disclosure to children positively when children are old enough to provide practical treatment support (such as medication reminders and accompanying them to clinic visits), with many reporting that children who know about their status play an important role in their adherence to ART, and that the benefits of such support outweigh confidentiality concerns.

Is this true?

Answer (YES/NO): NO